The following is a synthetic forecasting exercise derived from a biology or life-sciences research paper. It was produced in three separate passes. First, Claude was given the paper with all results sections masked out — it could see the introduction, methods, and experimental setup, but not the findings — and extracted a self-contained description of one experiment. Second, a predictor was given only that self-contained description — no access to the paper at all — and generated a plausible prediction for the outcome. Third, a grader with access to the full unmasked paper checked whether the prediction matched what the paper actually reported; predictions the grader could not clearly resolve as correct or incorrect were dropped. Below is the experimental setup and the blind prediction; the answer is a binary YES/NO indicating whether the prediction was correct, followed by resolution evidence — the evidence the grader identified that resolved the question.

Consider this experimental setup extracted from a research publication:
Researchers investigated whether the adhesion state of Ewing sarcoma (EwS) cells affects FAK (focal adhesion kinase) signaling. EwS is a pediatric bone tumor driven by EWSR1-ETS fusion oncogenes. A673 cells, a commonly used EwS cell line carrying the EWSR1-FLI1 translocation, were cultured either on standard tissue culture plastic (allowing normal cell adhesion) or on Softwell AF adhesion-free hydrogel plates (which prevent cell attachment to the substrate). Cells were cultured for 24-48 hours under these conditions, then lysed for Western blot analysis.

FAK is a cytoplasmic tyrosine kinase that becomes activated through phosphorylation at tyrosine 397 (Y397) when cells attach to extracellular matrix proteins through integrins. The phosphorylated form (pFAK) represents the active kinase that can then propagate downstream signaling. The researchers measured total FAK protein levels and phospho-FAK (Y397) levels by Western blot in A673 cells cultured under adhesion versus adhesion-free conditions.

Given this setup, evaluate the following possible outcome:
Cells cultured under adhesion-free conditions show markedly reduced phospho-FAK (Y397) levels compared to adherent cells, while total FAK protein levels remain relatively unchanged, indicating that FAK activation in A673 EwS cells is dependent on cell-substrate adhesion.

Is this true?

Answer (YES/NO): NO